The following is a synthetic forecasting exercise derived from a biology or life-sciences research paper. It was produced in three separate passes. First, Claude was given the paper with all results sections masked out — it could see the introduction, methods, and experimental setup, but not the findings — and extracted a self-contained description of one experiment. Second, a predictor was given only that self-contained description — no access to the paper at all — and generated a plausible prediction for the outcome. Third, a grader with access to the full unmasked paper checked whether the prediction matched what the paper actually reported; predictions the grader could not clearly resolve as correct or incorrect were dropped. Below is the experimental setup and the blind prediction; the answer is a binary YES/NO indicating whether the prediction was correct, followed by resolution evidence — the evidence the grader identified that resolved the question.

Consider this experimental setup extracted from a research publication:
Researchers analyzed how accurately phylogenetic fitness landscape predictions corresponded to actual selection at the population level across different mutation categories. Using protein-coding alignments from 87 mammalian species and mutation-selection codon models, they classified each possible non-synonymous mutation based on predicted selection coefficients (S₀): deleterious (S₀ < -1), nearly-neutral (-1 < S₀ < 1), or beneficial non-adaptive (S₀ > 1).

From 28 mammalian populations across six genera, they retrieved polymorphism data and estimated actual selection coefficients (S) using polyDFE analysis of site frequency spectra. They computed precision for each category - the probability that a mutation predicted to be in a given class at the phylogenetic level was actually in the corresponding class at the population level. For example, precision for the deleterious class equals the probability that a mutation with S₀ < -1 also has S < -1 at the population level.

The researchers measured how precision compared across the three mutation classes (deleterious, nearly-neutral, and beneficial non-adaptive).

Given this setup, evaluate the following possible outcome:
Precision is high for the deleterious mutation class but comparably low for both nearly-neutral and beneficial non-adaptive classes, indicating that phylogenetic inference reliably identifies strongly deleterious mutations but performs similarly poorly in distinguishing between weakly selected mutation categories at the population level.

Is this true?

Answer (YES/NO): NO